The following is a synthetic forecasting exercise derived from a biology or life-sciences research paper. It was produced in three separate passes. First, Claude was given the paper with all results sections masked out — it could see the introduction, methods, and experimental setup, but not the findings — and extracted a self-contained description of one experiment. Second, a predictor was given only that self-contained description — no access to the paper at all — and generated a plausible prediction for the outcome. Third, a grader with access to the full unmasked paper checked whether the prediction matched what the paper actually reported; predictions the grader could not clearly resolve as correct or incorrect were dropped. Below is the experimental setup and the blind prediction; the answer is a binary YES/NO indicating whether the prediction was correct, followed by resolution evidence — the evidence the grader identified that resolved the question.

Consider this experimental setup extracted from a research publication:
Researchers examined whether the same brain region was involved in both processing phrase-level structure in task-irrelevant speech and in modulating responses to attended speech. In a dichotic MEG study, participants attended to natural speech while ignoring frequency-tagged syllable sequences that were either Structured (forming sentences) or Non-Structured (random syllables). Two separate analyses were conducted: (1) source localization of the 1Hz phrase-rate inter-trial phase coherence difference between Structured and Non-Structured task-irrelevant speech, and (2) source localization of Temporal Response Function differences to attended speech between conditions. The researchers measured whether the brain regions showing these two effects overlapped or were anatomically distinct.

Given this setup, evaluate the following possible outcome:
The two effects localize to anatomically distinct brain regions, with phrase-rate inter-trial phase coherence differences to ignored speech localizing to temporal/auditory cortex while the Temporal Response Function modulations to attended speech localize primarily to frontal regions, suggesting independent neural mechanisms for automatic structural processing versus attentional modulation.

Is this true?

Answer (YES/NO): NO